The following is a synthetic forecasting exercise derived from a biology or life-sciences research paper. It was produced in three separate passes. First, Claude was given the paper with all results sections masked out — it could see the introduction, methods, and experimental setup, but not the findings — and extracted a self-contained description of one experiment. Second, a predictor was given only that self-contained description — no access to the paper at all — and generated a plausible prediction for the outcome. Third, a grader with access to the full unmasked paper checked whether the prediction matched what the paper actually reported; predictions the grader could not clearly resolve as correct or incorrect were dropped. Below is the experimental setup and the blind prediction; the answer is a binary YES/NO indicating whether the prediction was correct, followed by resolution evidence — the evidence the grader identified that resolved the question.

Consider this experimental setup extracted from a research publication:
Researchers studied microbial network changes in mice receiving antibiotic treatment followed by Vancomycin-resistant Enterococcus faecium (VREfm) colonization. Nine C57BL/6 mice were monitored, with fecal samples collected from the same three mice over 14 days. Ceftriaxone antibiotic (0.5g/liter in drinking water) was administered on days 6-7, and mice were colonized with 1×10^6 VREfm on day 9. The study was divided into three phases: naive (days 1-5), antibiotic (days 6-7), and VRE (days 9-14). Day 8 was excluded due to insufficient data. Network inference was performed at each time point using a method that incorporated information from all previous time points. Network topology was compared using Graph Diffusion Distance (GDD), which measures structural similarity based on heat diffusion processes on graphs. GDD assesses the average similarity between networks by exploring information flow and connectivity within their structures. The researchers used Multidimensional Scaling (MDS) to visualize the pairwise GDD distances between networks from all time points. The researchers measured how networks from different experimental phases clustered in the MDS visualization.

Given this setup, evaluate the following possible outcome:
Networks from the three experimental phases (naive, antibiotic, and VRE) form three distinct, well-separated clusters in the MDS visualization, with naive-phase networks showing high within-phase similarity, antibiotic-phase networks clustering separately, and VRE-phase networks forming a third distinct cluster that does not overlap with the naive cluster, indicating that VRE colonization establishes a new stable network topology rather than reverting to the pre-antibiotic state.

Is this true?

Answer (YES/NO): NO